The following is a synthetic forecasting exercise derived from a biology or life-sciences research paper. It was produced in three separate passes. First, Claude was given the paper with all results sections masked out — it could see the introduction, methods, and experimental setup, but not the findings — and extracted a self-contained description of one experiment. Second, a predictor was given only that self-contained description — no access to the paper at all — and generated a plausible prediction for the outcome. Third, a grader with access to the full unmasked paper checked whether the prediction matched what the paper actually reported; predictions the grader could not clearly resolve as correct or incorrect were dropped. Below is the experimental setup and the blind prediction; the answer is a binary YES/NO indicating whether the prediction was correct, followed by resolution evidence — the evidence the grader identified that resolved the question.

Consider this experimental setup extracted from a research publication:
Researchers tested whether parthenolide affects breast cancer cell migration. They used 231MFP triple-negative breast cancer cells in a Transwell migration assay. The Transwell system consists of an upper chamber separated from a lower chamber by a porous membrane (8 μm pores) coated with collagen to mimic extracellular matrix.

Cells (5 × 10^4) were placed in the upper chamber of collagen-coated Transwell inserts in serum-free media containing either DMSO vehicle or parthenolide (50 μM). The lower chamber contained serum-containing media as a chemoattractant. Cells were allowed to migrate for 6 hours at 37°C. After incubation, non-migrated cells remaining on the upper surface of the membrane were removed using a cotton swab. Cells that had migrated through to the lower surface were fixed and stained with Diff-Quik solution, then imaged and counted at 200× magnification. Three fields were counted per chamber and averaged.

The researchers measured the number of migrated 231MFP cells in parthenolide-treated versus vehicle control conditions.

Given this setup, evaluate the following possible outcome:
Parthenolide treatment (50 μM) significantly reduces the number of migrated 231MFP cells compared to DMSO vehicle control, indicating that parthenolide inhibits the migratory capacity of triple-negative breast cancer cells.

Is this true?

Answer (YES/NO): YES